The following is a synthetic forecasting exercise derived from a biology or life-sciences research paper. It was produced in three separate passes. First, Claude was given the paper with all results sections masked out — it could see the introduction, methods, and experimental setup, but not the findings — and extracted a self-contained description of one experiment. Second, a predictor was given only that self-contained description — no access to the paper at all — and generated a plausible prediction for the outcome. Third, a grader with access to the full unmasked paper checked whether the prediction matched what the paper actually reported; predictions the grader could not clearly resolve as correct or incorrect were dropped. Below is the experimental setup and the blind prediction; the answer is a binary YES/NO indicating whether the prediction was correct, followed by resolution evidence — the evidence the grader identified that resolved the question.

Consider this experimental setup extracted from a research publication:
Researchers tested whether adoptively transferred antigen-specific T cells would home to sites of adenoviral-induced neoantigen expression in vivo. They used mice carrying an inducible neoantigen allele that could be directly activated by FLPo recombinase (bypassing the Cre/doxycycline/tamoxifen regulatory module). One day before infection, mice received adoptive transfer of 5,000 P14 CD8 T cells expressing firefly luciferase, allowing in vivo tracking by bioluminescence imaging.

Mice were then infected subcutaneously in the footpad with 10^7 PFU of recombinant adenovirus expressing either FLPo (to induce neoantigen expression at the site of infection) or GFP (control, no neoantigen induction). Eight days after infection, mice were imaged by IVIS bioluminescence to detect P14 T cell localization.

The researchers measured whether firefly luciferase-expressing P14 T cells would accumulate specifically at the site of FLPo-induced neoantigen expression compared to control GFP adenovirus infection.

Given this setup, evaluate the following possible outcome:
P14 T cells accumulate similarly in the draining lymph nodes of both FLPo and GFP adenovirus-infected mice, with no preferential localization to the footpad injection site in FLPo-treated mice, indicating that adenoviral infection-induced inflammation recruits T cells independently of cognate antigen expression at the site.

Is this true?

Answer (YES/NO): NO